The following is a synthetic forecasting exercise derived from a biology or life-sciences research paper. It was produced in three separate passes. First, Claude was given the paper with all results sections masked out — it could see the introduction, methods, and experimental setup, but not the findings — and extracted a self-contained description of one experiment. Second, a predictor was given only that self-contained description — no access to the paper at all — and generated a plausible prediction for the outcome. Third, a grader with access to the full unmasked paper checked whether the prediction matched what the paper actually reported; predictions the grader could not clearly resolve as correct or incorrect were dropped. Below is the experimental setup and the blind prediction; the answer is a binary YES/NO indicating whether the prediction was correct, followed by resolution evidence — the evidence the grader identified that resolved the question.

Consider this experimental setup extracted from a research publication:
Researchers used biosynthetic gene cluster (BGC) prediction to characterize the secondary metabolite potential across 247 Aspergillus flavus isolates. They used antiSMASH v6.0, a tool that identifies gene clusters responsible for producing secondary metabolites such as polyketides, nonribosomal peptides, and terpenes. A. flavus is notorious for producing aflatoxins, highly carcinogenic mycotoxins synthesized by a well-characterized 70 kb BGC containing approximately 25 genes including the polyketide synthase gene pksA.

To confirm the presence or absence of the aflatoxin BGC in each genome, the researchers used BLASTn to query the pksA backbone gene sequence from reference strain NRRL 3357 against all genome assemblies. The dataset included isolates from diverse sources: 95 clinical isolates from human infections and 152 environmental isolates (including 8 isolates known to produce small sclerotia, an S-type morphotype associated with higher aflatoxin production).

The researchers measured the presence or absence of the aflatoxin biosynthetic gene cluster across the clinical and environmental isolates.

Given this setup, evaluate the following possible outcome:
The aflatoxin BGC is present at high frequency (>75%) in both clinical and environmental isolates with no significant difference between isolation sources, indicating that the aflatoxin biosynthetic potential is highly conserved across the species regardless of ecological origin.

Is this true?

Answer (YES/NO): NO